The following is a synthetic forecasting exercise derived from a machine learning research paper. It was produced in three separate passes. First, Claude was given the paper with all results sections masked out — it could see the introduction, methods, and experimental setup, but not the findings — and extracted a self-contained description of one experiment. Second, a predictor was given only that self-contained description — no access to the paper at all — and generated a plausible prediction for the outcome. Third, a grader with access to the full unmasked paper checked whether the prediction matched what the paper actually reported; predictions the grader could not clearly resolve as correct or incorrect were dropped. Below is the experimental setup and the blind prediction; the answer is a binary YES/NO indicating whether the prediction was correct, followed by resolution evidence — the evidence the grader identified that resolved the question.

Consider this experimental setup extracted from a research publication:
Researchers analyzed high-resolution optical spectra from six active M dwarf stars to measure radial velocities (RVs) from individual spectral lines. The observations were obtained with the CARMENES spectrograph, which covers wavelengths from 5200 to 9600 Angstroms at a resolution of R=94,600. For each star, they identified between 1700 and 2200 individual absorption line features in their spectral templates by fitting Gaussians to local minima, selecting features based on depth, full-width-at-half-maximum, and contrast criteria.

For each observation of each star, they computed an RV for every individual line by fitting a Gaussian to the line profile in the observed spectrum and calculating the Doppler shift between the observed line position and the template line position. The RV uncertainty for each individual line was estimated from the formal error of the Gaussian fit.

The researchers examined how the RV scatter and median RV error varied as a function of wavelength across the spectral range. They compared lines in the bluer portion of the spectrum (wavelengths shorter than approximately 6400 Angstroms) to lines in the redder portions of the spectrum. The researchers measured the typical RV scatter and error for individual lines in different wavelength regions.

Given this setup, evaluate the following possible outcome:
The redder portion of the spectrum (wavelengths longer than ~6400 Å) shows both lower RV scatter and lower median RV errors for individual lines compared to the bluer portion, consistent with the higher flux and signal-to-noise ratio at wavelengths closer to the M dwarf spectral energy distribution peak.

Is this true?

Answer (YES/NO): YES